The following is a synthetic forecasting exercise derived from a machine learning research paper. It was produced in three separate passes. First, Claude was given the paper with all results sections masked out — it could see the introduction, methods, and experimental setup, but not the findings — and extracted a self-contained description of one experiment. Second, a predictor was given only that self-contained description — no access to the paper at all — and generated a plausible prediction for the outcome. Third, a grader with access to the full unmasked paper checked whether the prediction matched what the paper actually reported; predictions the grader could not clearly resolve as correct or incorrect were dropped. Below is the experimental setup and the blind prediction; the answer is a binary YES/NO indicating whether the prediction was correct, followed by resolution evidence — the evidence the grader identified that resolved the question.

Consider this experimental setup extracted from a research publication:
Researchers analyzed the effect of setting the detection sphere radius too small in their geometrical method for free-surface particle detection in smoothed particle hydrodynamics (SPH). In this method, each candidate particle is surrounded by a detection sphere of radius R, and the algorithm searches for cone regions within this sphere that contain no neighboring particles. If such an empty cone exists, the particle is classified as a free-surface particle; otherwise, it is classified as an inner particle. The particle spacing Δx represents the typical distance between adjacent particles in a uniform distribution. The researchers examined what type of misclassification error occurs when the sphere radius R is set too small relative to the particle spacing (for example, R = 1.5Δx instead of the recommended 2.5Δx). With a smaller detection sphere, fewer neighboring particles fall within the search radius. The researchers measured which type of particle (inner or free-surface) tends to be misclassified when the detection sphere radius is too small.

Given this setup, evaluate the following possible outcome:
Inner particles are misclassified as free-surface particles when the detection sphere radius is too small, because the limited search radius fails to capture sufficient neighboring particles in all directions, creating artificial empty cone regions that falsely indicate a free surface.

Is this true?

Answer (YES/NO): YES